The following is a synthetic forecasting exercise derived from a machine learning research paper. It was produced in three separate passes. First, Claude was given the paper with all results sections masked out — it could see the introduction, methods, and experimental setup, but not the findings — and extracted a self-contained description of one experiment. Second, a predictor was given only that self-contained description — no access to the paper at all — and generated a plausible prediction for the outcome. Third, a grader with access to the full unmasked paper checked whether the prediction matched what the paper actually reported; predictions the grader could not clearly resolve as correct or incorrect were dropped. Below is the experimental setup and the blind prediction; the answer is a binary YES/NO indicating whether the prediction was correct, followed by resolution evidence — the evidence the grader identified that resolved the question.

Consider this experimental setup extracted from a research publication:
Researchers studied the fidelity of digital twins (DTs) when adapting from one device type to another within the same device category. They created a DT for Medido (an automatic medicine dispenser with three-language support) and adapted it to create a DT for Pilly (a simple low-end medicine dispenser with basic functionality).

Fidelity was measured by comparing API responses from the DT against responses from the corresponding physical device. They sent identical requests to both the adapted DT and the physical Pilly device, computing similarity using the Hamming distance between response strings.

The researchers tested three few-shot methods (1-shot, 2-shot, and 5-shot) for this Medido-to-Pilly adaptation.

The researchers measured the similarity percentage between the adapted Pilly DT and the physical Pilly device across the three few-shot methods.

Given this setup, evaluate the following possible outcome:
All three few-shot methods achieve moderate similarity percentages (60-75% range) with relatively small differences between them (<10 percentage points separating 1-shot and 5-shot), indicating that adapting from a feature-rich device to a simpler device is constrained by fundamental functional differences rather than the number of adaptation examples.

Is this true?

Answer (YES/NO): NO